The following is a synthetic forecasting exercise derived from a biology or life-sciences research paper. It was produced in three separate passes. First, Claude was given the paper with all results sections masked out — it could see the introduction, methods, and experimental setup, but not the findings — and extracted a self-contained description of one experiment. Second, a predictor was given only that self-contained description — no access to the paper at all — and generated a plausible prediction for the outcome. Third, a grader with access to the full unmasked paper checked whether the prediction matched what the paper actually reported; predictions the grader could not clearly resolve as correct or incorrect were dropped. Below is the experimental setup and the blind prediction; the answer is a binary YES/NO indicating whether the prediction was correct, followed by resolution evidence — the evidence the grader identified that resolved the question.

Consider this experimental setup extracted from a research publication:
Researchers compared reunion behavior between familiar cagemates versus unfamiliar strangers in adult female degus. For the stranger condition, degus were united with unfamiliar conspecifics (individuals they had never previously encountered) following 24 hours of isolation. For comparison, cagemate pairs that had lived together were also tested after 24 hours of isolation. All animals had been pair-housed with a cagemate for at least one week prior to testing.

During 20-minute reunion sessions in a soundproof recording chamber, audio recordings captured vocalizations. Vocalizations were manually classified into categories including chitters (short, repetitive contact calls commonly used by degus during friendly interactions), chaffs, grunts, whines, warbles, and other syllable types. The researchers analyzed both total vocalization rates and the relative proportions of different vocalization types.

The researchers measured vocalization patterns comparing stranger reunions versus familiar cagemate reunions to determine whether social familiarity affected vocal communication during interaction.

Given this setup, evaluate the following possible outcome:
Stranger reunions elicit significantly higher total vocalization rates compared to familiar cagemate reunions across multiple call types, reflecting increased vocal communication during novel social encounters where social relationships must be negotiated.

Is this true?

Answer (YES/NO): YES